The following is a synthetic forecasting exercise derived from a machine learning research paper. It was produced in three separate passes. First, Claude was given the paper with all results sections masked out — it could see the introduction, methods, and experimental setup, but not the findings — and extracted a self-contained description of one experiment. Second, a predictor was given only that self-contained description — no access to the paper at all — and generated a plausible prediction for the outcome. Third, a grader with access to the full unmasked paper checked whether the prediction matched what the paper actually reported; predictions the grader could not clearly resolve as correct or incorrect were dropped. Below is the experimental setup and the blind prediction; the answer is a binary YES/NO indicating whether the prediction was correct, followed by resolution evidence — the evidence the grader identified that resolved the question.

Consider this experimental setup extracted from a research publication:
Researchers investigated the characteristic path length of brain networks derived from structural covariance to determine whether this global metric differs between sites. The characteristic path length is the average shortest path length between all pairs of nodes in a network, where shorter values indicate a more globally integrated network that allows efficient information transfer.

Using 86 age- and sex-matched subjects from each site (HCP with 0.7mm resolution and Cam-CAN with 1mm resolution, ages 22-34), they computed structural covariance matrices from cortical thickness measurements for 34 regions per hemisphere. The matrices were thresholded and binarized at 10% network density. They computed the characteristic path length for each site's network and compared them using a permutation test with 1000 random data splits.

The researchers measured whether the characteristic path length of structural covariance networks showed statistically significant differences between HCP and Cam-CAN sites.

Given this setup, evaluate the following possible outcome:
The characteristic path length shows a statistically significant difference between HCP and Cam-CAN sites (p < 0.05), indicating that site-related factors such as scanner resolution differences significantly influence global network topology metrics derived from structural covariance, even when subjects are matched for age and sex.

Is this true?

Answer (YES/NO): YES